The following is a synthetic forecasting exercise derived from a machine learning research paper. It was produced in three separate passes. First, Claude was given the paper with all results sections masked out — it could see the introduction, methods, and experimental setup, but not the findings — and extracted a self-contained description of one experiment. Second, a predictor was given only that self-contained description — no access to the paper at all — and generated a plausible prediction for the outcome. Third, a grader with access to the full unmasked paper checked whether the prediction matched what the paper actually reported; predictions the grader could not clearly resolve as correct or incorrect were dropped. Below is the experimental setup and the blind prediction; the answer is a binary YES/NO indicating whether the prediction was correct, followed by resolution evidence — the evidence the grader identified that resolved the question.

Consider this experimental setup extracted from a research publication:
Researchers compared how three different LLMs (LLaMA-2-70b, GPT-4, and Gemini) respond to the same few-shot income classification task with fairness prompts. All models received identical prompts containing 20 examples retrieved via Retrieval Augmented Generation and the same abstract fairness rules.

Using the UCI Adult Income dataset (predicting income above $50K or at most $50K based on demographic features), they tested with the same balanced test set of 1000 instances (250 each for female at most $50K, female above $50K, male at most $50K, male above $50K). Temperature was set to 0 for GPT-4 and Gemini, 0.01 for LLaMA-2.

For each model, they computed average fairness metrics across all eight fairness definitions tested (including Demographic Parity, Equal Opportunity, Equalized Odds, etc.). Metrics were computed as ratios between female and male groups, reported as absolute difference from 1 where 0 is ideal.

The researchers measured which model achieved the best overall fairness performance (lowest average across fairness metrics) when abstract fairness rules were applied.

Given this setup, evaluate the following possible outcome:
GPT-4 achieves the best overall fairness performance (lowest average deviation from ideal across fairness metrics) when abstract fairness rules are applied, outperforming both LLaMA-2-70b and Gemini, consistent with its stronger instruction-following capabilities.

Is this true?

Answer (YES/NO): NO